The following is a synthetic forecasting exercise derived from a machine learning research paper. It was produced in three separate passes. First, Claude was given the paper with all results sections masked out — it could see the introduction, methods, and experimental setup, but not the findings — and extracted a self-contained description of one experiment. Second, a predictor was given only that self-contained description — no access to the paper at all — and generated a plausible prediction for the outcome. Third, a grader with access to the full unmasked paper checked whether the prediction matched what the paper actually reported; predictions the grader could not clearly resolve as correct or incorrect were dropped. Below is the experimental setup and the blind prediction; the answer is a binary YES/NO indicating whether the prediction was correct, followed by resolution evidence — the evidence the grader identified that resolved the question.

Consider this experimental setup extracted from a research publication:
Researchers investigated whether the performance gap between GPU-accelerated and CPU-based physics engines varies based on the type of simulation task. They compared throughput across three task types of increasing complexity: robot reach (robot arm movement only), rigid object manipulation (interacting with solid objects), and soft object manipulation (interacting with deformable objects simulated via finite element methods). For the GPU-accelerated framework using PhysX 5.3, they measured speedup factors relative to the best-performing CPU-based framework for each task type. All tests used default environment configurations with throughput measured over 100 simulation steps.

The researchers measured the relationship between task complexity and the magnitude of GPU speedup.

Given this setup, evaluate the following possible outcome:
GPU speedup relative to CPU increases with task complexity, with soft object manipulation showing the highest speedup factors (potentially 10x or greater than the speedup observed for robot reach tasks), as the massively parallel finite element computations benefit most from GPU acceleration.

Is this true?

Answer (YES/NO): NO